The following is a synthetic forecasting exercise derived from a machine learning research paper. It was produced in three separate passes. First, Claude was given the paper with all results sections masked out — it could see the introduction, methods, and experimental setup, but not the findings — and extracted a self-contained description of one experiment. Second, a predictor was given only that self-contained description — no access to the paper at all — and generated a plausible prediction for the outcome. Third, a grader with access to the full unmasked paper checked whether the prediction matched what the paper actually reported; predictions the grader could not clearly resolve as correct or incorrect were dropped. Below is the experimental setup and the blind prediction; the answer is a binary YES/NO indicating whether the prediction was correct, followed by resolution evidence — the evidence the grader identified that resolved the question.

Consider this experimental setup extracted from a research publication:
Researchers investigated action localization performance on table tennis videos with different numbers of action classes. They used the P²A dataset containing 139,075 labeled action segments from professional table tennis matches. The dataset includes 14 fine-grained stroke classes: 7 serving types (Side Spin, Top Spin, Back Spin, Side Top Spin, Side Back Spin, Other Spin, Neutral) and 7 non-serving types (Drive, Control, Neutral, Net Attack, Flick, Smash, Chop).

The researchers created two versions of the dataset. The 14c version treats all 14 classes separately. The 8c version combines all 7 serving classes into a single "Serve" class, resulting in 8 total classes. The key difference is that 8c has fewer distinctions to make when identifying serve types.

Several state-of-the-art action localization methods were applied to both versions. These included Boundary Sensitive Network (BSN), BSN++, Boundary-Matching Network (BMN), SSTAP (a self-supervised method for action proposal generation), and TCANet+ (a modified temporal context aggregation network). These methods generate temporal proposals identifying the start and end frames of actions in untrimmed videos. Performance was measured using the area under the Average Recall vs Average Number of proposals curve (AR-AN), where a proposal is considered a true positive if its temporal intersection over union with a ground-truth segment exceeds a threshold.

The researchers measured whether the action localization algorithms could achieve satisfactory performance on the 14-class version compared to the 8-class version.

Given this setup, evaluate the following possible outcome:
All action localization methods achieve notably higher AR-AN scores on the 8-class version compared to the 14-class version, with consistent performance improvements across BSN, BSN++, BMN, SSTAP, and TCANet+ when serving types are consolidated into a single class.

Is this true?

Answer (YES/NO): YES